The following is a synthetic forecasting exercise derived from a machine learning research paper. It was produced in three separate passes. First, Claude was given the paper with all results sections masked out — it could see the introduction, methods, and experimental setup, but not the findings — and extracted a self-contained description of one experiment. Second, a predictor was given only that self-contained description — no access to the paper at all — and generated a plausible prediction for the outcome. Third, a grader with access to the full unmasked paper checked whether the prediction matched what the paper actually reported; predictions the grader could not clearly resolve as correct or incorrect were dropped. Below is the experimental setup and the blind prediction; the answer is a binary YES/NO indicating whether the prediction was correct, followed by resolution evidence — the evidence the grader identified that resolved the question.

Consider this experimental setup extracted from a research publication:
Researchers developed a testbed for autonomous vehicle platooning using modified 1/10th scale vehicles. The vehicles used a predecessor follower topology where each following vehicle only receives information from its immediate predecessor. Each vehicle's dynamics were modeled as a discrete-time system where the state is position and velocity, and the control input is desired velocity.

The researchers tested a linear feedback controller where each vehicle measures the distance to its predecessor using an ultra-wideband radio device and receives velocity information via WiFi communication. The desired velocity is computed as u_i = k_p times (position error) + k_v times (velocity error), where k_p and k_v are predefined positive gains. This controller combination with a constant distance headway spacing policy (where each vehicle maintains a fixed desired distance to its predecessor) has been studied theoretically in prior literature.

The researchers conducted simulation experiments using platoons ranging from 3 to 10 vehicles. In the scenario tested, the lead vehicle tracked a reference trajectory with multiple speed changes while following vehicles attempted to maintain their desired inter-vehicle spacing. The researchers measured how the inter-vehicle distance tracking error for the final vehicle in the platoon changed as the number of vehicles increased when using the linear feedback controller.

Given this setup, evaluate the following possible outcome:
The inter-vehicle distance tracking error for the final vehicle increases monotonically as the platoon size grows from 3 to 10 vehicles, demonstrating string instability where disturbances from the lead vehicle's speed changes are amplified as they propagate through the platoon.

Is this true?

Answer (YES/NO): YES